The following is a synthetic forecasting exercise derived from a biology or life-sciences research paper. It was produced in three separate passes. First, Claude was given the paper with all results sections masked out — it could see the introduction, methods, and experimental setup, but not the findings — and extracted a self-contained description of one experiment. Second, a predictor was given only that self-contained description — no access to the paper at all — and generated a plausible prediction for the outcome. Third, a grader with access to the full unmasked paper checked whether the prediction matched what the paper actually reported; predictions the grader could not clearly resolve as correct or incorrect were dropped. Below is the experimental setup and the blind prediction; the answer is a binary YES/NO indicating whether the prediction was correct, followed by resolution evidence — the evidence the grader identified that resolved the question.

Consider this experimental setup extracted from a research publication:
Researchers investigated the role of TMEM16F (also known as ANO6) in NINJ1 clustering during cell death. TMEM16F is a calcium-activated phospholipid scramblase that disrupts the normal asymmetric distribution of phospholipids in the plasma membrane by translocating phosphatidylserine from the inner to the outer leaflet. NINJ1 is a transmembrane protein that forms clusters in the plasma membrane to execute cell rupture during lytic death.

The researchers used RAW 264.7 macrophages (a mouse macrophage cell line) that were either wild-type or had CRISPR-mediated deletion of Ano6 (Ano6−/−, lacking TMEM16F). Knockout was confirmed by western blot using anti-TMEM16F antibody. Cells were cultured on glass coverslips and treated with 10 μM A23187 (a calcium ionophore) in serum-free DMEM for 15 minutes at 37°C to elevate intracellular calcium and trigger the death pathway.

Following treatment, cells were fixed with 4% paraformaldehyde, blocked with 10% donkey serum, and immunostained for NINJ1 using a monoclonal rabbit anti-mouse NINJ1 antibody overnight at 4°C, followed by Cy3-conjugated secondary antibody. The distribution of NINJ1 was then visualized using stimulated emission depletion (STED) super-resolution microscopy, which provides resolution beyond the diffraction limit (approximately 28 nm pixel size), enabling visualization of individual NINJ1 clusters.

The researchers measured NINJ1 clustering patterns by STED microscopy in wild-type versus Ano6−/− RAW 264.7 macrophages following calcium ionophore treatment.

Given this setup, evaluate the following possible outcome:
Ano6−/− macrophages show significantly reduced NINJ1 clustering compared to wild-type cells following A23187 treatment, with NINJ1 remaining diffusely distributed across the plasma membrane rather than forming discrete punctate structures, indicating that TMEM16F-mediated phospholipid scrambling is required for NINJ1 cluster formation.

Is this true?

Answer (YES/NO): NO